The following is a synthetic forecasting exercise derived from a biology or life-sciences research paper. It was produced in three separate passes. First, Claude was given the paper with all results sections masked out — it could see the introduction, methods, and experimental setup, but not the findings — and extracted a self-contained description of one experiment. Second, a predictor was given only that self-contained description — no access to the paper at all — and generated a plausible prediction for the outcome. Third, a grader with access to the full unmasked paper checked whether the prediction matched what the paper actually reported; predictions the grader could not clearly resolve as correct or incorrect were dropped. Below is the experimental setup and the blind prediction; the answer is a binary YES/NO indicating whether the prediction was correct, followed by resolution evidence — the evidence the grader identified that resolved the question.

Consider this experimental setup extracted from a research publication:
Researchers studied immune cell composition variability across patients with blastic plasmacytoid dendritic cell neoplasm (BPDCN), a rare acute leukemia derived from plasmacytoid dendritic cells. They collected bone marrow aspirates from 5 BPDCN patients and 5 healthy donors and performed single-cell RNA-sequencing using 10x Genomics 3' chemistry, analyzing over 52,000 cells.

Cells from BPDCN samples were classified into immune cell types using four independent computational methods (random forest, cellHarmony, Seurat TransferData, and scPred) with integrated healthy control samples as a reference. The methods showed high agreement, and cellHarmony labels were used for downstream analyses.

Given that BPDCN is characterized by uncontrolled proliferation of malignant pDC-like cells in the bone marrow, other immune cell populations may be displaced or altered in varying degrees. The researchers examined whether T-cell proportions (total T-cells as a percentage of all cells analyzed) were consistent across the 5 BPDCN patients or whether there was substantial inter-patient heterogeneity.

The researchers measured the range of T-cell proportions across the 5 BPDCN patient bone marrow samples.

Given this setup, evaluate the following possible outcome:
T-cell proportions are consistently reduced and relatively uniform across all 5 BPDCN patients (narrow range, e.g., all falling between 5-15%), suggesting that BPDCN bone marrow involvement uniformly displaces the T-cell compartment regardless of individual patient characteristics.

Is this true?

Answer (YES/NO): NO